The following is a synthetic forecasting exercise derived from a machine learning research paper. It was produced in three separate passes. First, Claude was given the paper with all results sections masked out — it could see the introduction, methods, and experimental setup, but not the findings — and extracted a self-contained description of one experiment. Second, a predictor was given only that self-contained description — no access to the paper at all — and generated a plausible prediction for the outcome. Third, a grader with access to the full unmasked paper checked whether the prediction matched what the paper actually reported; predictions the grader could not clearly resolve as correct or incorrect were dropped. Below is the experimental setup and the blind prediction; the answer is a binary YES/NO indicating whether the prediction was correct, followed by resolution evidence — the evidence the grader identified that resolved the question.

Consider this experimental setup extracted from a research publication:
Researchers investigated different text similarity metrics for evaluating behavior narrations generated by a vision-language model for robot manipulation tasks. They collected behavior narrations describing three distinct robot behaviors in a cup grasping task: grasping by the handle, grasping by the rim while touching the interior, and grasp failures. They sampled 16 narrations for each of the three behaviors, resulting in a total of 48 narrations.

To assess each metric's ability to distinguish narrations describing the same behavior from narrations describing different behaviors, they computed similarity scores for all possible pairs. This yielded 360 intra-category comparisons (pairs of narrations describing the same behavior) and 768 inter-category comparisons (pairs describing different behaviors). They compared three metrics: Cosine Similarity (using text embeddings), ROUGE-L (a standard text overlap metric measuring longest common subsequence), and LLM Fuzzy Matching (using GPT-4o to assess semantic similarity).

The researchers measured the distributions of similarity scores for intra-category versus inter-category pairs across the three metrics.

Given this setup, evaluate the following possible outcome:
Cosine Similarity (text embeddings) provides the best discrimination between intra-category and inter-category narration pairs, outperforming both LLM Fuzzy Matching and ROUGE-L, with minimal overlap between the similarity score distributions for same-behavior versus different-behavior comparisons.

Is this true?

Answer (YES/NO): NO